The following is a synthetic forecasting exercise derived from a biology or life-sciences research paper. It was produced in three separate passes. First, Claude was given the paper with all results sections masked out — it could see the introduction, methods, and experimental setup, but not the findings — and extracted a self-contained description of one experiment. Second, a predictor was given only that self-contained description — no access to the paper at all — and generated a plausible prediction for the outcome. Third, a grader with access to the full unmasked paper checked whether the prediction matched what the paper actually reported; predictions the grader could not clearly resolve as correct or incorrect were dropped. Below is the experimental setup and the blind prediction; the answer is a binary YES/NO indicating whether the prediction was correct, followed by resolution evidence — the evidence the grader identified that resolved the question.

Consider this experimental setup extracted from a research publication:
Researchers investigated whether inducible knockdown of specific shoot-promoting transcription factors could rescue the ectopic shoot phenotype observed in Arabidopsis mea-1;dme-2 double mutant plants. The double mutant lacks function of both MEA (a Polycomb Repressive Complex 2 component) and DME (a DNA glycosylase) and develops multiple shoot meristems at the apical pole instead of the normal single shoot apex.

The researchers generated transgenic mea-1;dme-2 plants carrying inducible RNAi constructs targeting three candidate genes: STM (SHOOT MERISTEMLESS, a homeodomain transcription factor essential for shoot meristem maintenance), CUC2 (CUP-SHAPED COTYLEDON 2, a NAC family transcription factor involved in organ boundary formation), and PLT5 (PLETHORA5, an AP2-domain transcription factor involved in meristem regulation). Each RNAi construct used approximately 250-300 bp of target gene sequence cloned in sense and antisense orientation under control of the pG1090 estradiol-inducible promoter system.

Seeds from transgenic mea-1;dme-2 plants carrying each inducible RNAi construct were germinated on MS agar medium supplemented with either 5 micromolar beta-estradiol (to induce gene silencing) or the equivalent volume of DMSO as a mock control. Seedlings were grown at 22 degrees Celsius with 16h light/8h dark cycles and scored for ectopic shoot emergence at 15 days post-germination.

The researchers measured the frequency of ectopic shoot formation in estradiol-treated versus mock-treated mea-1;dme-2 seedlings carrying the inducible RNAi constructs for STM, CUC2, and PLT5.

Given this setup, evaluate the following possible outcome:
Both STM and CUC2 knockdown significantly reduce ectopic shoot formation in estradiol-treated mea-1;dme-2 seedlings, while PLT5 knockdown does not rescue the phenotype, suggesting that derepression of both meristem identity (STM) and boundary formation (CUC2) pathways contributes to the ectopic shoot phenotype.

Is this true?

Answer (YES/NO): NO